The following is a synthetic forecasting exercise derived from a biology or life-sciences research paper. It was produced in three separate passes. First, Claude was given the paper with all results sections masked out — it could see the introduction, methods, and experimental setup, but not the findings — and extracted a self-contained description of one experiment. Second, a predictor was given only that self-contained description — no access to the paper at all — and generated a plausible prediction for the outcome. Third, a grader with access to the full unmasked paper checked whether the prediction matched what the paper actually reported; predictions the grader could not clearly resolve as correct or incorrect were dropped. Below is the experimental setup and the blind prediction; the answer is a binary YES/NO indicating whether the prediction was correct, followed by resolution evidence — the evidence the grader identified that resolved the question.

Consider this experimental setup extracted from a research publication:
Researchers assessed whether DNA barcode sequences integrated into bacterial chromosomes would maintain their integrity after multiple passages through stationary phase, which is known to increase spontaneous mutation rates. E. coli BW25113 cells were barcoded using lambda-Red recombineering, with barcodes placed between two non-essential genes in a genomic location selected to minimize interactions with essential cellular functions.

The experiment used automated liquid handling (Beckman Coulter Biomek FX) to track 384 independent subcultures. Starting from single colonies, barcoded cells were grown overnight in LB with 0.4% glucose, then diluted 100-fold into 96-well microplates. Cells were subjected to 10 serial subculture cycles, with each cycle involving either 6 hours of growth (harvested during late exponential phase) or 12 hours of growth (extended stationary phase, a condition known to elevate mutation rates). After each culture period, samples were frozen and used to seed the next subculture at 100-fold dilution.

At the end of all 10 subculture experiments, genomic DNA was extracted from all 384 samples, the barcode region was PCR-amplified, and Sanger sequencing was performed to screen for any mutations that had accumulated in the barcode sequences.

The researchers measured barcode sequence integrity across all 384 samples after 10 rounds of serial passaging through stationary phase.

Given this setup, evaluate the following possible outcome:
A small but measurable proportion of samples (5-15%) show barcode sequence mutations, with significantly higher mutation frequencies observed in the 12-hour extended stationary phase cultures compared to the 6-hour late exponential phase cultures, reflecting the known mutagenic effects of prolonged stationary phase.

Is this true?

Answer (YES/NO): NO